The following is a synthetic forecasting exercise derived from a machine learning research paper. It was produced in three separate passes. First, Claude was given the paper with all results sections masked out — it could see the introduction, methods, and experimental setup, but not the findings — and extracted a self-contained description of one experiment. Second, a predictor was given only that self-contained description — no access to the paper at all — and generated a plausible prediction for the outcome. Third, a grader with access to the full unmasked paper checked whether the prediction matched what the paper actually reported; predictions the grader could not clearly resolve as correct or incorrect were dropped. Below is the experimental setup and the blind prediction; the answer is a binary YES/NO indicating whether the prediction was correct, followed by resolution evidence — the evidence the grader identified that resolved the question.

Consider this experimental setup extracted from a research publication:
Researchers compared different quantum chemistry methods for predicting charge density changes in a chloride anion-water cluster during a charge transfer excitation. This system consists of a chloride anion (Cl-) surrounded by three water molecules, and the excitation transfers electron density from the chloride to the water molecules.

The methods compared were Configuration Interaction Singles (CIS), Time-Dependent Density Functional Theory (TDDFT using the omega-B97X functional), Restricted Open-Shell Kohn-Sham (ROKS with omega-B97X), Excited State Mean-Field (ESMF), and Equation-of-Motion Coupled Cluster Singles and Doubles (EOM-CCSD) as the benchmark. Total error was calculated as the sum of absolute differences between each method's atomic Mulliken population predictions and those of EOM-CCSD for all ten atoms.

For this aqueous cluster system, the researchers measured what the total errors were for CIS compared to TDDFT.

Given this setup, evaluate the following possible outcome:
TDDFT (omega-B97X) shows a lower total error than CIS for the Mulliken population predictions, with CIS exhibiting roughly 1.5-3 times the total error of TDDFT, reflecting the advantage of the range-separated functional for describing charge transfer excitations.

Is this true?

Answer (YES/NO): NO